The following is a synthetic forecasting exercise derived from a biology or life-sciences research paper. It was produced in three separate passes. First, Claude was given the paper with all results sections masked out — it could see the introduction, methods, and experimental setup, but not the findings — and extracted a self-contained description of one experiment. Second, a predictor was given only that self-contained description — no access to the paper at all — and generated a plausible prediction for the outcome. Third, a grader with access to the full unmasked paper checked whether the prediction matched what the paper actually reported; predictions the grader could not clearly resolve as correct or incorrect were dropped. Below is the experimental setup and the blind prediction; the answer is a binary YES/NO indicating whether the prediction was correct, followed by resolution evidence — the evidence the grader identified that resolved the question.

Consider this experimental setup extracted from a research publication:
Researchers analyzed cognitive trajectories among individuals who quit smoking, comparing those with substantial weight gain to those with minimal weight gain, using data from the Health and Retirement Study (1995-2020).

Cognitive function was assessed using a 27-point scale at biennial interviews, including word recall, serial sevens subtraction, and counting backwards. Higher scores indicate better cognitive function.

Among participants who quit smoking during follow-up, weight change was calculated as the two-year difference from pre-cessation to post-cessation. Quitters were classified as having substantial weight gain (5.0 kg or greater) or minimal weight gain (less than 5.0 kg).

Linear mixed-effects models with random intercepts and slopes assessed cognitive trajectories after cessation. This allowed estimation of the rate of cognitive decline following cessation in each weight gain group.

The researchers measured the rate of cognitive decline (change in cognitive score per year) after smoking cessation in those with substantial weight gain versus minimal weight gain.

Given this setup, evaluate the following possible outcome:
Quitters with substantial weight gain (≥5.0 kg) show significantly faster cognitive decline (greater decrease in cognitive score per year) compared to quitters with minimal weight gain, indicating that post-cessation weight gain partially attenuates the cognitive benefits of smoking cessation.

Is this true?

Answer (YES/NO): NO